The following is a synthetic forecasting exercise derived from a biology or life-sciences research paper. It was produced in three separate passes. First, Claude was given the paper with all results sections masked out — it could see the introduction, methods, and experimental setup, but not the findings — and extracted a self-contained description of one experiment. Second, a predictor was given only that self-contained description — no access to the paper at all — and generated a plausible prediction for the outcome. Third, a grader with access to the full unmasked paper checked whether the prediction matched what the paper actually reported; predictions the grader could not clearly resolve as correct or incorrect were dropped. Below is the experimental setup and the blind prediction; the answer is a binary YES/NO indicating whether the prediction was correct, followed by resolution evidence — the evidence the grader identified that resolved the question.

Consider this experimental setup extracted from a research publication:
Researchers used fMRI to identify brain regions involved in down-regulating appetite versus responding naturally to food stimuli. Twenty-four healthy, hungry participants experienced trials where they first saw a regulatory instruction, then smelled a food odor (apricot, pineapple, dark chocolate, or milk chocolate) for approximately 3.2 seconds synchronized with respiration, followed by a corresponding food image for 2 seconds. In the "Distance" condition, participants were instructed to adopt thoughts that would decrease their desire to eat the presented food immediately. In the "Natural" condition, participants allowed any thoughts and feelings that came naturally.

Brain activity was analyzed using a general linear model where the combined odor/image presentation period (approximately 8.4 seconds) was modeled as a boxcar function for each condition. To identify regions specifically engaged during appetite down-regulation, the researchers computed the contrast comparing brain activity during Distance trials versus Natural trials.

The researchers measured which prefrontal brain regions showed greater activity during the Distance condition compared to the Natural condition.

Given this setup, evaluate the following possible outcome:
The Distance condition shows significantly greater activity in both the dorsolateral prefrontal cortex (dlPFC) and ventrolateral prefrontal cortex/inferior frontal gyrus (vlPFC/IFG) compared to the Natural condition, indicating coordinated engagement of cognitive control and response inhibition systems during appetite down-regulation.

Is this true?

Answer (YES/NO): NO